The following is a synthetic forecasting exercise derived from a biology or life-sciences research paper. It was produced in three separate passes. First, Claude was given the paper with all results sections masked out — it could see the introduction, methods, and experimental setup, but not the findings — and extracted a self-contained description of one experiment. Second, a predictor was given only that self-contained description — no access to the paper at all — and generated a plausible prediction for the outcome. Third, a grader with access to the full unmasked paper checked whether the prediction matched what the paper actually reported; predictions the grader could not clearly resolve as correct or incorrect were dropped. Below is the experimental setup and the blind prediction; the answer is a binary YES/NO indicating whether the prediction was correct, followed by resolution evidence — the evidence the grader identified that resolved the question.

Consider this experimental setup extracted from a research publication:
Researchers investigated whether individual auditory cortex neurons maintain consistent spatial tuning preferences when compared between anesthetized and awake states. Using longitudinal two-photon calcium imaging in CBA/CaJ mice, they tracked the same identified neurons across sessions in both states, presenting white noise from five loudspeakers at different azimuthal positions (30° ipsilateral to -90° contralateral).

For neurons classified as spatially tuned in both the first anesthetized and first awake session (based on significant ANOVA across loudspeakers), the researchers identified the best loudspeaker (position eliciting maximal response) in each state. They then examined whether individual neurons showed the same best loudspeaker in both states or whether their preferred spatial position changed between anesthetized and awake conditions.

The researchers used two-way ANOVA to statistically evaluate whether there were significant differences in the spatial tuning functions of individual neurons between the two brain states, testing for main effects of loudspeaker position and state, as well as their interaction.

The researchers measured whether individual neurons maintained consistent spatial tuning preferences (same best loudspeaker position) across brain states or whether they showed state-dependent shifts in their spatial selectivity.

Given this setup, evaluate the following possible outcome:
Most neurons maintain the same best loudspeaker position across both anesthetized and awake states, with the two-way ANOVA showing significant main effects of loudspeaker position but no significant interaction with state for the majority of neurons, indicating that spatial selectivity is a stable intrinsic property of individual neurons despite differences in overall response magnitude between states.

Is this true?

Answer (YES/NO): NO